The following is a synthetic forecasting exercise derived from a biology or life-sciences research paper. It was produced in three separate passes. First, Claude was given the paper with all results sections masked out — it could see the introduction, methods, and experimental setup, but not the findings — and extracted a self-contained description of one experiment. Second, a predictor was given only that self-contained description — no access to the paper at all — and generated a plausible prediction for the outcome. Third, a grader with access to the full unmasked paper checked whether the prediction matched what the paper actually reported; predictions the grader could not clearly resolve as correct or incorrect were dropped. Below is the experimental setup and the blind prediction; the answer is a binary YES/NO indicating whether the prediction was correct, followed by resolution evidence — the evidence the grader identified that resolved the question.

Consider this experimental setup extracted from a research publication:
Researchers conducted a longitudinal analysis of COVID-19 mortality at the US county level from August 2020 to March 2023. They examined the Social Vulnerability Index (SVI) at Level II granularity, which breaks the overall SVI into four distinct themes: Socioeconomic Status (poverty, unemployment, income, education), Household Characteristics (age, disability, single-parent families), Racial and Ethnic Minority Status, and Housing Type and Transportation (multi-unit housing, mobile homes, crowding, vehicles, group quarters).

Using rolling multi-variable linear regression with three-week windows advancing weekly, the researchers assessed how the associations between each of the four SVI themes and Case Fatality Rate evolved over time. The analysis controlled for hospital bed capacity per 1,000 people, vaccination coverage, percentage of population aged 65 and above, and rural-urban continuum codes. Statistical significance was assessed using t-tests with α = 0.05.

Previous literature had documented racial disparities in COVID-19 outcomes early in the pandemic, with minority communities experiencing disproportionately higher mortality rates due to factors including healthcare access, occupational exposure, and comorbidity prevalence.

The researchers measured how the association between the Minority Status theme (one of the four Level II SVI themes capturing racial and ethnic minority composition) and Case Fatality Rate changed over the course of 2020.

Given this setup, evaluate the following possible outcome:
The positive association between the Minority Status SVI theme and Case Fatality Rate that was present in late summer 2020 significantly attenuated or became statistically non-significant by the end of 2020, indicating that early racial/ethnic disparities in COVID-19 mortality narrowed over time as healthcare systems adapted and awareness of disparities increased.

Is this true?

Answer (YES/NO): NO